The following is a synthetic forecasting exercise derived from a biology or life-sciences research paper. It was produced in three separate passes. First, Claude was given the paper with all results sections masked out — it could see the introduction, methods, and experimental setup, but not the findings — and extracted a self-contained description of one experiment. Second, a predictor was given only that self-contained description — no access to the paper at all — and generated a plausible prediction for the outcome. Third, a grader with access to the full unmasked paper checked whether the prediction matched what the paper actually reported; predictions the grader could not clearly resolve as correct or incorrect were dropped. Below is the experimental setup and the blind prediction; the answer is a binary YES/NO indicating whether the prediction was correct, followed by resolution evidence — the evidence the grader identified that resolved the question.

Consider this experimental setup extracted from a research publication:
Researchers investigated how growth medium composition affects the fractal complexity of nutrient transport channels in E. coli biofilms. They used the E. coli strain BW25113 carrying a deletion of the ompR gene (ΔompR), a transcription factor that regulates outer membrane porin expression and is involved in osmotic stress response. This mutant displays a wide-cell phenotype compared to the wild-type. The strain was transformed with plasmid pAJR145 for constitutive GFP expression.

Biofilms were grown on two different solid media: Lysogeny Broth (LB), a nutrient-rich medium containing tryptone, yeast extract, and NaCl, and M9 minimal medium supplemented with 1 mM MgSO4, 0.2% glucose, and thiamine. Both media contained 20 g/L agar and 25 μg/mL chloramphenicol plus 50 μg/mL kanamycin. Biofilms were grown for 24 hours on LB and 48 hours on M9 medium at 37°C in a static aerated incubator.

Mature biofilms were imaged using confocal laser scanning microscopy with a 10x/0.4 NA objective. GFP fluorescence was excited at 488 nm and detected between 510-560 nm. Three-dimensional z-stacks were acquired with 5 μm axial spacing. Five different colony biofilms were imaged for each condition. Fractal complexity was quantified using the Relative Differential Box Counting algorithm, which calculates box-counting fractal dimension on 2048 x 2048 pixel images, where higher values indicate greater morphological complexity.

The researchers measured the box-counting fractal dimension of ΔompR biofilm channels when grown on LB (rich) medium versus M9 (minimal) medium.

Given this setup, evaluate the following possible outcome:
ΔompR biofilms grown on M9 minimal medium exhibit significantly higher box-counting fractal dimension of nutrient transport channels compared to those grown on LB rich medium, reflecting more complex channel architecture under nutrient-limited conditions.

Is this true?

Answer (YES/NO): NO